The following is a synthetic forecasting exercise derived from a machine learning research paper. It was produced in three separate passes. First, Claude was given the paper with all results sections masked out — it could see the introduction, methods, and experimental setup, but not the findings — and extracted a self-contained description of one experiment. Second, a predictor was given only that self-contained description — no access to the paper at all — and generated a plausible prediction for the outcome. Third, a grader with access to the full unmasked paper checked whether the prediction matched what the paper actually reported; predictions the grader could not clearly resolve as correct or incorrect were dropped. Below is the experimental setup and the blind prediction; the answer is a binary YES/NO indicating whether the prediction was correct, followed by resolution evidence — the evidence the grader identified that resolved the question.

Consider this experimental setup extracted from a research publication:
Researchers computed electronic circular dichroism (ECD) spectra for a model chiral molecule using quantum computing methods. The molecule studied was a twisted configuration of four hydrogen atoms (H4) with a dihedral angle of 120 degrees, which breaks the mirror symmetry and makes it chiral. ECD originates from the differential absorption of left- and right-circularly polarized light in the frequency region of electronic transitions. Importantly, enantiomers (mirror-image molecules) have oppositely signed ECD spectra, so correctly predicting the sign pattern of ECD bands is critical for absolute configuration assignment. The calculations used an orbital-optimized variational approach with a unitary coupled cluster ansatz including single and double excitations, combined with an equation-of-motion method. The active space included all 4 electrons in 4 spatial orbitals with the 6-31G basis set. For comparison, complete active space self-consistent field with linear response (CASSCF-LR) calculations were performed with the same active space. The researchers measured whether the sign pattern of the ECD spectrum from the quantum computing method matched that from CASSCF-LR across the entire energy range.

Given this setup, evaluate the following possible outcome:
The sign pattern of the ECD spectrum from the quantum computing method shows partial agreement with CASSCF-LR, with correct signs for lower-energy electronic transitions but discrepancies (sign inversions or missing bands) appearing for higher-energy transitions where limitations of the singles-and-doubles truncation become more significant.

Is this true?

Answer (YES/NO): NO